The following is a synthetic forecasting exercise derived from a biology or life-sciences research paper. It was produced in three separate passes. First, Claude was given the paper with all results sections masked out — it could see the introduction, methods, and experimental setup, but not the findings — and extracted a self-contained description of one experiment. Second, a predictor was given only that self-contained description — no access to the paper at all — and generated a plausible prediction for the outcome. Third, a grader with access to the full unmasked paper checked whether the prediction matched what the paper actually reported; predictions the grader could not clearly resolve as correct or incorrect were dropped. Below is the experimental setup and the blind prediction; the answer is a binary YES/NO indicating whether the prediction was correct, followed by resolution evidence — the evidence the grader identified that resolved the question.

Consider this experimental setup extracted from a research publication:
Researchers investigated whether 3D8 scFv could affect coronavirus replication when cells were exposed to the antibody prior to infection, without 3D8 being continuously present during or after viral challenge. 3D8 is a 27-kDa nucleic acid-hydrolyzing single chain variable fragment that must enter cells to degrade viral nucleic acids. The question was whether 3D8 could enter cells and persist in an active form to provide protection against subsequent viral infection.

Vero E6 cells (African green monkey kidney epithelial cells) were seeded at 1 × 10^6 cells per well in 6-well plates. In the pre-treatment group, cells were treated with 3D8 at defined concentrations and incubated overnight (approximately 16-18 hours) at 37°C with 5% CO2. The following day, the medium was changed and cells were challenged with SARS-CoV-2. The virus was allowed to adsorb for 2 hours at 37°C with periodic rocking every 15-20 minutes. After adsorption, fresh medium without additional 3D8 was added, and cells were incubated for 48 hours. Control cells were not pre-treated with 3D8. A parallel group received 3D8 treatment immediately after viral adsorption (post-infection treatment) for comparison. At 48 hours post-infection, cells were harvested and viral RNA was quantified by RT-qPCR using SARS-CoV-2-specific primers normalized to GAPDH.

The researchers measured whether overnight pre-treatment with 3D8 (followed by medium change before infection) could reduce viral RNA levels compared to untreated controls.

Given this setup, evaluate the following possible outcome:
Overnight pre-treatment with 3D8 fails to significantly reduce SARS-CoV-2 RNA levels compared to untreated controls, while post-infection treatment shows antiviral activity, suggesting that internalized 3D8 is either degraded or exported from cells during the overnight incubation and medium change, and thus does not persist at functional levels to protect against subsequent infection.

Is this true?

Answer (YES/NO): NO